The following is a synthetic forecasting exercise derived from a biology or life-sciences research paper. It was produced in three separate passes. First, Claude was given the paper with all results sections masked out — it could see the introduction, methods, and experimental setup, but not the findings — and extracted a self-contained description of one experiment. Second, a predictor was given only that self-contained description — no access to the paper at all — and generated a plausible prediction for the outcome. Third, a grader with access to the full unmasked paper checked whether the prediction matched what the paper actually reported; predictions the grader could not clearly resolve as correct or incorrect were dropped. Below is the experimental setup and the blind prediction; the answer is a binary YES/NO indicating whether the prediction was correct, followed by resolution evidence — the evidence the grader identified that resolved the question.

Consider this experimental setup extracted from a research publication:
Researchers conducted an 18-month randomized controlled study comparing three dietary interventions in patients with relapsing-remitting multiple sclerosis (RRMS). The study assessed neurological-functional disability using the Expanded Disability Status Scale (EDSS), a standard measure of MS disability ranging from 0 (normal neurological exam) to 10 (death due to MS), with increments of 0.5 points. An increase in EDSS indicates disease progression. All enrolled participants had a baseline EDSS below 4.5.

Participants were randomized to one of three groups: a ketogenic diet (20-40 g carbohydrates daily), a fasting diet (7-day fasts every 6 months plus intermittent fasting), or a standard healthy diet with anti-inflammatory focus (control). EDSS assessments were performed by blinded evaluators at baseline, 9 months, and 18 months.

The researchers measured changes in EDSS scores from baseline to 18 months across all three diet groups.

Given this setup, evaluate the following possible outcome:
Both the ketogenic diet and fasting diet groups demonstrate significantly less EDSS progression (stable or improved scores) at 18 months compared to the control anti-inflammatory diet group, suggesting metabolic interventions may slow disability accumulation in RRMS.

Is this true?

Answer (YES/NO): NO